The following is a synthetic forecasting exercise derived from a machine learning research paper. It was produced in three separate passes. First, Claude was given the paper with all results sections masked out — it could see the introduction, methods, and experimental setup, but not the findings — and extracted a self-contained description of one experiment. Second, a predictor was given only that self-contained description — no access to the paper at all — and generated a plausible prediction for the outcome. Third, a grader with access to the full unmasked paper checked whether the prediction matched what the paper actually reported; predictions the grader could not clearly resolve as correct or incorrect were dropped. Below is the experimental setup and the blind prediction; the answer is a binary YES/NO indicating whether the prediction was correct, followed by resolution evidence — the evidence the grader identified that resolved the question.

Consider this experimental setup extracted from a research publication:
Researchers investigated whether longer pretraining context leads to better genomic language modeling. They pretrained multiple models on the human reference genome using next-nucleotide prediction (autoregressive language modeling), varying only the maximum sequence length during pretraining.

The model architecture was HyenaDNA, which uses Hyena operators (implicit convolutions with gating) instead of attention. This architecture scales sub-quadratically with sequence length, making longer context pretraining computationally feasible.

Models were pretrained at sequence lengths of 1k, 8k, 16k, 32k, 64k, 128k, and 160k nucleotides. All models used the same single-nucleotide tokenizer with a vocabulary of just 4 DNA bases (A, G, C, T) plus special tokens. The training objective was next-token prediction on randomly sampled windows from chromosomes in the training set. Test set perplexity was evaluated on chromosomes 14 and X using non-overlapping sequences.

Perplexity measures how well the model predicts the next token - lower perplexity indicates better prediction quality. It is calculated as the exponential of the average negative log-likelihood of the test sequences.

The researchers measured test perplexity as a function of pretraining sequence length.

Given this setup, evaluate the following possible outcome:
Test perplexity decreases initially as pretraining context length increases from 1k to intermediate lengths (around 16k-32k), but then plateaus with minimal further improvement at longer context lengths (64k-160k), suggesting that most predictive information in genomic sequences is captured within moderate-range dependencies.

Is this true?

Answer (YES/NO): NO